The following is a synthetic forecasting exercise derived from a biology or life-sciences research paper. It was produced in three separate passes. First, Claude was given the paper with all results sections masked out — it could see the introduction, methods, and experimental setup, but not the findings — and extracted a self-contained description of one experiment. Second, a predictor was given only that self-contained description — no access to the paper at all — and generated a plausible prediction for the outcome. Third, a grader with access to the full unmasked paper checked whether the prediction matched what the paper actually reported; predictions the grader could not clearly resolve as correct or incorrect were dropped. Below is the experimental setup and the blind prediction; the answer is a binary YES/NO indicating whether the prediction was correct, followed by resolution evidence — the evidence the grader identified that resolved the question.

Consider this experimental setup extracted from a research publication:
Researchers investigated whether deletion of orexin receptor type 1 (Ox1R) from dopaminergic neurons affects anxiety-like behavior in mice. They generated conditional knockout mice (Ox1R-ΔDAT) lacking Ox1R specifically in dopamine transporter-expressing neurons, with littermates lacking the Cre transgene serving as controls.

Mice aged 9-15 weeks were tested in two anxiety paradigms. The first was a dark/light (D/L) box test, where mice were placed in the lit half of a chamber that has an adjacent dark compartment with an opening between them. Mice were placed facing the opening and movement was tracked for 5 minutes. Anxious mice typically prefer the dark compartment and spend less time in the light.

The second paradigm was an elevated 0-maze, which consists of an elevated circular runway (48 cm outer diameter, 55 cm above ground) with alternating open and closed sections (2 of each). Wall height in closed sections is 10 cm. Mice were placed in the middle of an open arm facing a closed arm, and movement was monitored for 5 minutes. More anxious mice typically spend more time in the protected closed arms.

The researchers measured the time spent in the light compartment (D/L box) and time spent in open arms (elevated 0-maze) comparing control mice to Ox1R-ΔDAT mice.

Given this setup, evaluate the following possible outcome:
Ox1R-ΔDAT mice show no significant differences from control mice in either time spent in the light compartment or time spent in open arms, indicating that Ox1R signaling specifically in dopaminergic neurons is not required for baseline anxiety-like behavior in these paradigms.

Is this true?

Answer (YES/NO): YES